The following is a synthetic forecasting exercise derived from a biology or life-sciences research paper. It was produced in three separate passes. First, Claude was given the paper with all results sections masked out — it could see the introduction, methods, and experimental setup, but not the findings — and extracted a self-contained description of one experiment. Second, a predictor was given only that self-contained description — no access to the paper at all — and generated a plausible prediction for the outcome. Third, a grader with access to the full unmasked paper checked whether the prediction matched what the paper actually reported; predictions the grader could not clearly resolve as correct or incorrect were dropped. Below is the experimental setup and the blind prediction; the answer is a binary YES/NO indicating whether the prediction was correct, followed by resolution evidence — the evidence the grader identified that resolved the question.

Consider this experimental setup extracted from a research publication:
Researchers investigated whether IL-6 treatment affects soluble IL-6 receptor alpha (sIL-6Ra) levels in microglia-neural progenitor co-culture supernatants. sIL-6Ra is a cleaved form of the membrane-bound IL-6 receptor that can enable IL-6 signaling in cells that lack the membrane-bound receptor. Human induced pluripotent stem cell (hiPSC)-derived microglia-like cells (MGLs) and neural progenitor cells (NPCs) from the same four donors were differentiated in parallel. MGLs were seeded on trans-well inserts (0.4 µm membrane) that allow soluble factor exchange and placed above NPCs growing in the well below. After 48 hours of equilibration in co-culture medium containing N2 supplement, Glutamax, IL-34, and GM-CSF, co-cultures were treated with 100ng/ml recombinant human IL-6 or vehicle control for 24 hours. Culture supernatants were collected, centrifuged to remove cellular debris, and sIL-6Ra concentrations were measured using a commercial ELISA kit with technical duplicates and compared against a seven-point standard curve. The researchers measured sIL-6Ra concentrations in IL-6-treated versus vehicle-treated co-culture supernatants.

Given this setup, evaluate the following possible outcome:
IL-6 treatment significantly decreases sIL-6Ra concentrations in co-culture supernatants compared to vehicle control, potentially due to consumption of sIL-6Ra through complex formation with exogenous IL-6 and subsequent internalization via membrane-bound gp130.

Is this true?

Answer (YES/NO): NO